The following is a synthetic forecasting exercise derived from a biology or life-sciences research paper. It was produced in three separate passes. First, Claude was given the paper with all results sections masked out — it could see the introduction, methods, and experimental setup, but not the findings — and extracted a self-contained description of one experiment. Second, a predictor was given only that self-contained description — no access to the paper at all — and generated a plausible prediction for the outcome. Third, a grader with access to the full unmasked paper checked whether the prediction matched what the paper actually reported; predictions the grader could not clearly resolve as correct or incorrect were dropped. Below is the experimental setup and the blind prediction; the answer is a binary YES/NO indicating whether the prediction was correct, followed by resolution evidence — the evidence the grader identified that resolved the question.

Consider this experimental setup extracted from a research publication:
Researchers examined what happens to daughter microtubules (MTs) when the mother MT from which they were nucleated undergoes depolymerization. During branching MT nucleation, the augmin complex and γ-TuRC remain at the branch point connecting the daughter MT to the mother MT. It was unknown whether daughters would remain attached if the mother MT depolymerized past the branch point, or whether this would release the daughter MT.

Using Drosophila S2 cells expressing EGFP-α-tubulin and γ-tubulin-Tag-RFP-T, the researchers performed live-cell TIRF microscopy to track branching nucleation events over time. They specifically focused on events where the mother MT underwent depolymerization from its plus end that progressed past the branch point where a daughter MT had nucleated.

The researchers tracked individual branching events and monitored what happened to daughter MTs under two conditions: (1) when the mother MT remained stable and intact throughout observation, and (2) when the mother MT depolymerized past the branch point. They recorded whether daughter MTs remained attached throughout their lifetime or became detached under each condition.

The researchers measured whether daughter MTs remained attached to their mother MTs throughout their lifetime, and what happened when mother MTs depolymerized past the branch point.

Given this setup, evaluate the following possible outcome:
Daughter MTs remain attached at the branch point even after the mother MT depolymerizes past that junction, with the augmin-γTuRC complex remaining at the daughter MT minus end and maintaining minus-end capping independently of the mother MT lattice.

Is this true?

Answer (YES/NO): NO